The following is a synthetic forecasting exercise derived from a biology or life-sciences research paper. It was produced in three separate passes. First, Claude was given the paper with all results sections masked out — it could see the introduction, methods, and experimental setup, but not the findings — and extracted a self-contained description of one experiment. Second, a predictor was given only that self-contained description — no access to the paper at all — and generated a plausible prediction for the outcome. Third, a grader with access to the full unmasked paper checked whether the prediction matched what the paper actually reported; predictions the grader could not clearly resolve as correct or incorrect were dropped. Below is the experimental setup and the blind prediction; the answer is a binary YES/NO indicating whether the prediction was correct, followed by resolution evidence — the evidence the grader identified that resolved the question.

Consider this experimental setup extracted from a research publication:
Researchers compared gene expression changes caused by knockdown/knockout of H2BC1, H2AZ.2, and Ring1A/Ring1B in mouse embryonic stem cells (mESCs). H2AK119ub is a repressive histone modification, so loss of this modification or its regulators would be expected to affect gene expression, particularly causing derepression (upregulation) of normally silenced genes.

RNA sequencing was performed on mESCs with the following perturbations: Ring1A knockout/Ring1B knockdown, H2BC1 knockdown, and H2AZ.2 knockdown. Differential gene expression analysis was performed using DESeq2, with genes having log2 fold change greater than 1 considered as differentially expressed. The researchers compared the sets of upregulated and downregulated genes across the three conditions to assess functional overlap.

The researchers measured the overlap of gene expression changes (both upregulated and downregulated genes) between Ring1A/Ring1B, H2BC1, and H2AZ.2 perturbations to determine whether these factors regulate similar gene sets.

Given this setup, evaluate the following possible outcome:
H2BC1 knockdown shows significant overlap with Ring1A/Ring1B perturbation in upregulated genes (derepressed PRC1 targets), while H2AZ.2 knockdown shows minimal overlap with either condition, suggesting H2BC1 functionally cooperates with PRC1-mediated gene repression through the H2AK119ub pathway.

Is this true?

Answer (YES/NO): NO